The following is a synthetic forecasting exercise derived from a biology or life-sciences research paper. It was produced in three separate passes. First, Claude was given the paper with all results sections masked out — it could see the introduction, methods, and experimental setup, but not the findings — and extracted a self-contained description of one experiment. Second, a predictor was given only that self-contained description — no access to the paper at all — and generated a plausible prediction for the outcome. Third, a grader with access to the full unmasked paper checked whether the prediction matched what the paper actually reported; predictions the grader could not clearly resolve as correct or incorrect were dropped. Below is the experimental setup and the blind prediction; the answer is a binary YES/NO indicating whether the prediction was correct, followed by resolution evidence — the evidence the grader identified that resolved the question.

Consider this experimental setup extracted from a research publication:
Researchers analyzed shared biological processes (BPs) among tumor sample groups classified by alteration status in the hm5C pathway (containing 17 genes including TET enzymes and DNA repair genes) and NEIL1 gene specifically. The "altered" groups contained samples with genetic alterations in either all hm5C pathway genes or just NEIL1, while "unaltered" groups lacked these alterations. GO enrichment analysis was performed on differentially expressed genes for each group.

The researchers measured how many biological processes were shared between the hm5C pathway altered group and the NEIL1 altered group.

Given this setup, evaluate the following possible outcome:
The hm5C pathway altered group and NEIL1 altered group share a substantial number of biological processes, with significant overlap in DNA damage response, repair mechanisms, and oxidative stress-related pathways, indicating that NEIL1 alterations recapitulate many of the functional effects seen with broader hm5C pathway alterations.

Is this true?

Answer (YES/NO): NO